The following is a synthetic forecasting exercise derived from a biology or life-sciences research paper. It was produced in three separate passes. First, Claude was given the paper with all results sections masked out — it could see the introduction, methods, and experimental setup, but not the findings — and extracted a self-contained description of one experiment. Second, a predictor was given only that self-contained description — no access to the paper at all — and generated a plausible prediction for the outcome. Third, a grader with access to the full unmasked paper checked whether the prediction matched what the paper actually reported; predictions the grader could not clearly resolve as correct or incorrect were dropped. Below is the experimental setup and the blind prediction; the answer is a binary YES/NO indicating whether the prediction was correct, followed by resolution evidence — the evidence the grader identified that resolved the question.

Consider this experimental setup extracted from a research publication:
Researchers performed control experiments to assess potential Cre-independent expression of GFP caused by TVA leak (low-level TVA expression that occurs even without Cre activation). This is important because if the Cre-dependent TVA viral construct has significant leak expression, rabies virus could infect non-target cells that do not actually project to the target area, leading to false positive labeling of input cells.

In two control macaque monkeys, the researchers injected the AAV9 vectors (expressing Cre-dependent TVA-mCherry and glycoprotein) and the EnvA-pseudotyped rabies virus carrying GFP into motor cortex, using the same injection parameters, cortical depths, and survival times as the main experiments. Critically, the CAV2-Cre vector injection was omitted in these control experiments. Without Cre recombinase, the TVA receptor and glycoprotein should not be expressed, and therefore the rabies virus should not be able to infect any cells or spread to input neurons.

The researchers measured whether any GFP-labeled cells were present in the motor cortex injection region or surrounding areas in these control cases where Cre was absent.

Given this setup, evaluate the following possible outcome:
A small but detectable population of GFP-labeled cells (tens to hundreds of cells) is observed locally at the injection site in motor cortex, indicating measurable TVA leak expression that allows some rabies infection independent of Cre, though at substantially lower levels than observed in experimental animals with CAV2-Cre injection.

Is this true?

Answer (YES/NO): YES